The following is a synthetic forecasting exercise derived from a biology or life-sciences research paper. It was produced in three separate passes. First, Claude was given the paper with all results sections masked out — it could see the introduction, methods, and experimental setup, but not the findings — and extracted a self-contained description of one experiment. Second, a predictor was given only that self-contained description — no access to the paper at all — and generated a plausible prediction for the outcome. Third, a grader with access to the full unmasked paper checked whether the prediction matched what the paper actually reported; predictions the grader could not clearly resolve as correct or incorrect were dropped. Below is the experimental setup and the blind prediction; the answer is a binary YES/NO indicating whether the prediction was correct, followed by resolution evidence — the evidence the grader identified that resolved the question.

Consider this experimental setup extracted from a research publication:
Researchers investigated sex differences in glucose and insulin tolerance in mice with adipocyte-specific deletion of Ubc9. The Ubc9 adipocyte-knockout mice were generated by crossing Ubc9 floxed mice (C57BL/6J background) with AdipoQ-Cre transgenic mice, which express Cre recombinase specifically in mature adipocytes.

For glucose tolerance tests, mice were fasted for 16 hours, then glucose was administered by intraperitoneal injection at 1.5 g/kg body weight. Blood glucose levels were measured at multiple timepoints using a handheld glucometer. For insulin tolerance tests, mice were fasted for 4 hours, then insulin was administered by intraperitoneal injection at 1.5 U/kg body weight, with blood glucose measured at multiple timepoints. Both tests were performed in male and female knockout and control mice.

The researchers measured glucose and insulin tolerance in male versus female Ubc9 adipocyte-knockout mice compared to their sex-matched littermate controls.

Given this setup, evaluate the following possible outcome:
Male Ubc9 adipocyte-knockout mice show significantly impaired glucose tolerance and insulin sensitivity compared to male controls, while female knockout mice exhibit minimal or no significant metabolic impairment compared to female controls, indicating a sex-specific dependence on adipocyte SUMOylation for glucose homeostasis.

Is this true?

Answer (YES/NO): NO